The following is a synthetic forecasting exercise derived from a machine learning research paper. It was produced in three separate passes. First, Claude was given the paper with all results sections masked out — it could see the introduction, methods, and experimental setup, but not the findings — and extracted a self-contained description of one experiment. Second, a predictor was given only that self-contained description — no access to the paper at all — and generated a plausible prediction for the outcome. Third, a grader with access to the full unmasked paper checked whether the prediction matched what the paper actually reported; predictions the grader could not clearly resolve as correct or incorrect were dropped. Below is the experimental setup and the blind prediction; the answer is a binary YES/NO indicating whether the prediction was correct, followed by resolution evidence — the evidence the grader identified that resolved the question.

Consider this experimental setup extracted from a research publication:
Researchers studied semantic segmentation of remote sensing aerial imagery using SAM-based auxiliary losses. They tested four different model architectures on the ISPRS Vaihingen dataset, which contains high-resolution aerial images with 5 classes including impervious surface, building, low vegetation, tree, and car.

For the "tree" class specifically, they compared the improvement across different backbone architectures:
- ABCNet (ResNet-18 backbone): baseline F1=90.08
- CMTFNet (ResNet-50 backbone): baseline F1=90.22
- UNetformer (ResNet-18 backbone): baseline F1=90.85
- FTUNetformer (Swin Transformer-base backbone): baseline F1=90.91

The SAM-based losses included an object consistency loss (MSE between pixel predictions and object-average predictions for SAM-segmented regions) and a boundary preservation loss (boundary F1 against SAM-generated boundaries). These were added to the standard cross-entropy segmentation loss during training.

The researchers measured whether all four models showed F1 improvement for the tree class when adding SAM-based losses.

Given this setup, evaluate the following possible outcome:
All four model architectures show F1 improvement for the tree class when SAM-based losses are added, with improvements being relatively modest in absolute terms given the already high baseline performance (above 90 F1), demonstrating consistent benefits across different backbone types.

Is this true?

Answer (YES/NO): NO